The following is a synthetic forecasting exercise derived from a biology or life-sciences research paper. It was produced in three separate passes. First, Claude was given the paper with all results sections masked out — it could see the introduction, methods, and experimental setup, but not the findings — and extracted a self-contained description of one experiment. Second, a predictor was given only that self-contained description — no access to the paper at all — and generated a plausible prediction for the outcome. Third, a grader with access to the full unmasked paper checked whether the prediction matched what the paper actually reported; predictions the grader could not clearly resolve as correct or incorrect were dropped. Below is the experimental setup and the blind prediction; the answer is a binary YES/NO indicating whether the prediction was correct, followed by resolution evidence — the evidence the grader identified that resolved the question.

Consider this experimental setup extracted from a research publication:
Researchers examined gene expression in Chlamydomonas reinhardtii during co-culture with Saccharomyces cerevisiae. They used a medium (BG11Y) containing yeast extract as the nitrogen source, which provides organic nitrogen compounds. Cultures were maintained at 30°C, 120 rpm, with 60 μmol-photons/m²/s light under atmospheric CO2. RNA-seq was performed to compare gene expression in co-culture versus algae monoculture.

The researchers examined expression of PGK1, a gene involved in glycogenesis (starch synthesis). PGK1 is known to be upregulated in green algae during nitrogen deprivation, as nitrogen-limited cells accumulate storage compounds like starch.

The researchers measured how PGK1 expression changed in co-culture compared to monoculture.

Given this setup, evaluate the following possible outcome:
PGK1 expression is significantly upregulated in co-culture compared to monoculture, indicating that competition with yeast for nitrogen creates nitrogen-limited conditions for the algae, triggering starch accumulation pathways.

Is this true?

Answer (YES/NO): NO